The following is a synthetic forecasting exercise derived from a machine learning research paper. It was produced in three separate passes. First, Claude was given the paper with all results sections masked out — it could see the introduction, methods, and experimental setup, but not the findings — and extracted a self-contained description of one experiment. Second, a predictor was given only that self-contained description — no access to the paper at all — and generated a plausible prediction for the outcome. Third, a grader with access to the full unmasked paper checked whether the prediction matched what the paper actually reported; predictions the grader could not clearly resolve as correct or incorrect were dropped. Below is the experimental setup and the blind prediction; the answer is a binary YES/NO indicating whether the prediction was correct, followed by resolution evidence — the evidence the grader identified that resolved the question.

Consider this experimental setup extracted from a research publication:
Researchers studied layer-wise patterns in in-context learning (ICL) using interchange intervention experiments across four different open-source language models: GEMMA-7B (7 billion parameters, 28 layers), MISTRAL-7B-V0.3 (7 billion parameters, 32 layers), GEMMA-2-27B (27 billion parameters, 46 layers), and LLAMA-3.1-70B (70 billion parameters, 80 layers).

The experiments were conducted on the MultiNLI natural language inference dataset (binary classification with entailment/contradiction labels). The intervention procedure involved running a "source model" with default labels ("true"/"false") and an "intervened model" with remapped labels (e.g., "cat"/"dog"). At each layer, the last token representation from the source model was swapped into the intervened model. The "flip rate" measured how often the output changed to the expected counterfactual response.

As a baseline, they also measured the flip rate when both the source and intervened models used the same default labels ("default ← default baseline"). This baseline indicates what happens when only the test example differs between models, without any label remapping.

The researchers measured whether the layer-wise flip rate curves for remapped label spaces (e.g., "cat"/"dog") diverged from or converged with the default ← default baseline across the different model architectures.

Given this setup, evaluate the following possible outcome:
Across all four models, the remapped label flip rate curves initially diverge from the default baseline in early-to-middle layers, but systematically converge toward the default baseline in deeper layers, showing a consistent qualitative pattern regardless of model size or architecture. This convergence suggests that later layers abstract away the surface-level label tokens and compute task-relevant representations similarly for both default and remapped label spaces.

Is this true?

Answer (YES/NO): NO